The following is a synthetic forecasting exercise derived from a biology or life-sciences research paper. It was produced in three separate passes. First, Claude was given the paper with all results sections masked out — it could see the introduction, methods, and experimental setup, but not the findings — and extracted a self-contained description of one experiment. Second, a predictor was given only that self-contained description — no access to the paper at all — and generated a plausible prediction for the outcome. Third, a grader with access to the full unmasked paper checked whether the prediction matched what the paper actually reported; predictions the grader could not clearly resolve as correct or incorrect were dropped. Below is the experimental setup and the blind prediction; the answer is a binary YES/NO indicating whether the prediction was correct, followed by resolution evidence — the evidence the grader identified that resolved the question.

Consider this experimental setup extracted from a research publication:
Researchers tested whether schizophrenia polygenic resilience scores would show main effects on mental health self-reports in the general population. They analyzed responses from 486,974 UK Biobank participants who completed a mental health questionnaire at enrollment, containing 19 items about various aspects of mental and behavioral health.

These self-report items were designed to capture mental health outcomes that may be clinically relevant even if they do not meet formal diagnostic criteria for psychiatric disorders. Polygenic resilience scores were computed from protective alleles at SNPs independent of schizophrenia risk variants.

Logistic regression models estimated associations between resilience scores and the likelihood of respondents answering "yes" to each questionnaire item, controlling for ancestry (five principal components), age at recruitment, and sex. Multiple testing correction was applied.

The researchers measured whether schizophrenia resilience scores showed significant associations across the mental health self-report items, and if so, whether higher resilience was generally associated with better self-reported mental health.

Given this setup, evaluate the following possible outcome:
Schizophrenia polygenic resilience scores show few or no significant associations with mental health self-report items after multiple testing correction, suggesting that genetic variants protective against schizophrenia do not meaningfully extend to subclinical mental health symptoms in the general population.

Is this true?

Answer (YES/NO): NO